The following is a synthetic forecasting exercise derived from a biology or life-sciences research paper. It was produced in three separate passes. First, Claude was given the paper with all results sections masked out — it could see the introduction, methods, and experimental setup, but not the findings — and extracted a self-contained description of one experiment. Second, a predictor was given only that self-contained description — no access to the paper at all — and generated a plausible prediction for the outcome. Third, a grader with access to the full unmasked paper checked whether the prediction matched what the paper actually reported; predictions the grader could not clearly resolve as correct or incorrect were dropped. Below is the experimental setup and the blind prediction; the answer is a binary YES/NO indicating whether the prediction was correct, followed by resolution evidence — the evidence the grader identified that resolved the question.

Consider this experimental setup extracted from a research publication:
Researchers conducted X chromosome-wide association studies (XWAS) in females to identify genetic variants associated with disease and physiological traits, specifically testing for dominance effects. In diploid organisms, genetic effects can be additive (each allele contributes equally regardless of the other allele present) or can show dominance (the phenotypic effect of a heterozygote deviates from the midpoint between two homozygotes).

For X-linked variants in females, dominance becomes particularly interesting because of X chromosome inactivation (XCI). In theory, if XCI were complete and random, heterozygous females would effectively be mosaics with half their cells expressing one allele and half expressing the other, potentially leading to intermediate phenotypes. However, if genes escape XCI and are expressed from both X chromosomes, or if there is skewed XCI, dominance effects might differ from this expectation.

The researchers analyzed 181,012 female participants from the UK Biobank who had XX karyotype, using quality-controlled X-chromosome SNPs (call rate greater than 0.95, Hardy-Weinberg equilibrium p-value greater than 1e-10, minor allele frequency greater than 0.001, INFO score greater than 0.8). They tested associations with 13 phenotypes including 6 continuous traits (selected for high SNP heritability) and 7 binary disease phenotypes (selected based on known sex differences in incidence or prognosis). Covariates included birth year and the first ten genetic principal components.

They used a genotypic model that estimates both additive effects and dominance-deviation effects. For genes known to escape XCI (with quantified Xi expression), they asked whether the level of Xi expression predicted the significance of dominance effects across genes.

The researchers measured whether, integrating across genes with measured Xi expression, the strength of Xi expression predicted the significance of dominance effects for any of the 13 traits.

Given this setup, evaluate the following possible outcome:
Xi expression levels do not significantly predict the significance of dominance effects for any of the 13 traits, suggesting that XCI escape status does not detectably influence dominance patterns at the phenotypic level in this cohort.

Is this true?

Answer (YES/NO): NO